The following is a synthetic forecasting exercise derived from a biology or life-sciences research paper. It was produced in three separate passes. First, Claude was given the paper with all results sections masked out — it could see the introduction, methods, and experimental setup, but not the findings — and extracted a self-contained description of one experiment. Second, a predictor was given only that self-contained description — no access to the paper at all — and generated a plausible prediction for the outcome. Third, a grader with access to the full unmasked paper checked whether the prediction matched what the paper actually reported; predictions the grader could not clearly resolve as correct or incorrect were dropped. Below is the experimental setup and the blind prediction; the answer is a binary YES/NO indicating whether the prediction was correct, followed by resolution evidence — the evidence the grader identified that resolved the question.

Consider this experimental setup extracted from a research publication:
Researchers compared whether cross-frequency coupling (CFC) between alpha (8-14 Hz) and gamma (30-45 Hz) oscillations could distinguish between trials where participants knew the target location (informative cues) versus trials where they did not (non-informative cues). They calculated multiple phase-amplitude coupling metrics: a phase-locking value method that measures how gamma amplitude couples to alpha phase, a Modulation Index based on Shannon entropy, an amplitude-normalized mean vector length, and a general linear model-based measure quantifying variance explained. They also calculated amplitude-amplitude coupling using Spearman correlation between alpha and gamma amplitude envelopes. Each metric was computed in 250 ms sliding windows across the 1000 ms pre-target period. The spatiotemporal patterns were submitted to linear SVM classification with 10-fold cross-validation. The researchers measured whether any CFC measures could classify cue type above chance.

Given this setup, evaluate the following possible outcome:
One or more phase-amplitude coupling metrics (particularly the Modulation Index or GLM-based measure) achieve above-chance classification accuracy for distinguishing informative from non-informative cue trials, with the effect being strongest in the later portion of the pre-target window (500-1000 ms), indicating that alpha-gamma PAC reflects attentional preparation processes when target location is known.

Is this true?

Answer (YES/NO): NO